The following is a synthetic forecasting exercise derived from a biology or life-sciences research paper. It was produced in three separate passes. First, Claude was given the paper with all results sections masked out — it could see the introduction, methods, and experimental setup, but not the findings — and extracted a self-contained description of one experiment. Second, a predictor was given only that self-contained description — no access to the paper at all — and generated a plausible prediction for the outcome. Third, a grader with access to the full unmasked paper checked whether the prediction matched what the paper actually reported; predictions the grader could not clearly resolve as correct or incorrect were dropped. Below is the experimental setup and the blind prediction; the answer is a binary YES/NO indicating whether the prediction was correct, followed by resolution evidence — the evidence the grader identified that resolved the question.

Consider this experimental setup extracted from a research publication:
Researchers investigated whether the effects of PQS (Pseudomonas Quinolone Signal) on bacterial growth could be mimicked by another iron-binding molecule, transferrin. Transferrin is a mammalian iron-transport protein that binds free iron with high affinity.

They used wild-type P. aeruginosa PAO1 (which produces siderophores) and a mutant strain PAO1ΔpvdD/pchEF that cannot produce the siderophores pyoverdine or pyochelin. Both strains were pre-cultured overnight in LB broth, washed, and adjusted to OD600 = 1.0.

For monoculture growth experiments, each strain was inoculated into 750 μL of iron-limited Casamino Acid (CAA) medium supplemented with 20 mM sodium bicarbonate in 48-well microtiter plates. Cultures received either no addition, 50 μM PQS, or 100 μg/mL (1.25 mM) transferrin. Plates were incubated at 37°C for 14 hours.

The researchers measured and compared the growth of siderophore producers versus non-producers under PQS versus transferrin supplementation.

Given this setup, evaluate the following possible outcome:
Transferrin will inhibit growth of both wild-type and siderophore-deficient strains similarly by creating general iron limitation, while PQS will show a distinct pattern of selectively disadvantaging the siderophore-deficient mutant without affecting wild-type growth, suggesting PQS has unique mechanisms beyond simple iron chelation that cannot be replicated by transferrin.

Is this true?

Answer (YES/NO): NO